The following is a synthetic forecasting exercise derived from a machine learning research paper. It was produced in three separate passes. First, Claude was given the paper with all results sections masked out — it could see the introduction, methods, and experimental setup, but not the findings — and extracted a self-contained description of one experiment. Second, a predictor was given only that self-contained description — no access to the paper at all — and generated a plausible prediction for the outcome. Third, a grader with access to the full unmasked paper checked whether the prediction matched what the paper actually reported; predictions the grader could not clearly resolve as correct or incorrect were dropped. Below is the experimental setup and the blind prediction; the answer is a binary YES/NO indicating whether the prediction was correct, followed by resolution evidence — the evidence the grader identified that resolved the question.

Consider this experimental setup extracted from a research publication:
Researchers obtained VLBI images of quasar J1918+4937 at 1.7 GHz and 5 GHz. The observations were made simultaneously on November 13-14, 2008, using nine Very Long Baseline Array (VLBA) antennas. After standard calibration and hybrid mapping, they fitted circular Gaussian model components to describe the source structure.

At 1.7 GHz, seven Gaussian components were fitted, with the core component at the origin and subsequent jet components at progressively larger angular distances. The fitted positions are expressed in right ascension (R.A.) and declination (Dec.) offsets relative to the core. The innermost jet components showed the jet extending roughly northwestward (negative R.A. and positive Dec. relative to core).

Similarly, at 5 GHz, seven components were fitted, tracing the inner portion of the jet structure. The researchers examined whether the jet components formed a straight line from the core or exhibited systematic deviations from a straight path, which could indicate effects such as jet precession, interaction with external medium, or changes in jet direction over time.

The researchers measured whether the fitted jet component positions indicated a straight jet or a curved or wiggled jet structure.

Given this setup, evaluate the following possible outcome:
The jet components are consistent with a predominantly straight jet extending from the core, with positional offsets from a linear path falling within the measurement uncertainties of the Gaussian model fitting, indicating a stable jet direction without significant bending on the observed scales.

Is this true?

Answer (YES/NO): NO